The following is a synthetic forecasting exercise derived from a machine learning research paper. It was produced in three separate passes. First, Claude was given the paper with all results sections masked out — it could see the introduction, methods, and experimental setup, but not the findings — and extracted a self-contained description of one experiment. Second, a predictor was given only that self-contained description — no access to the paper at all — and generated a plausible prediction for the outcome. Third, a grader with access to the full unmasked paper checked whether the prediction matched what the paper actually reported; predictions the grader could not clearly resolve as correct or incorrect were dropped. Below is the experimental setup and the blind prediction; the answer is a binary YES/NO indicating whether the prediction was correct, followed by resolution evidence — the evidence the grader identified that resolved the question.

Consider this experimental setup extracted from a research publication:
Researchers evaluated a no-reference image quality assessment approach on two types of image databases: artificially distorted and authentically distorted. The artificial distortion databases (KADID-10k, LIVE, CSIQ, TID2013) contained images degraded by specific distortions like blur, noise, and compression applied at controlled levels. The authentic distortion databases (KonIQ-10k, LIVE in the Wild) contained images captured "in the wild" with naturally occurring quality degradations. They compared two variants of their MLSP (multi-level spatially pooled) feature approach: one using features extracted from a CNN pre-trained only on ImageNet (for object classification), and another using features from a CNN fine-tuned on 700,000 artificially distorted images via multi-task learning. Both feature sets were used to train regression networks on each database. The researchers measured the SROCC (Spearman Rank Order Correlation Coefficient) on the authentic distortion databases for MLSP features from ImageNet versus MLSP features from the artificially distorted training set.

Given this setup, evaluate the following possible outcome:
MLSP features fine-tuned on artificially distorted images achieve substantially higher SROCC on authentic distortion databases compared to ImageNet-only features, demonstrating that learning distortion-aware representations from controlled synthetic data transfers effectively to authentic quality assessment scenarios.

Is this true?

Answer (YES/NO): NO